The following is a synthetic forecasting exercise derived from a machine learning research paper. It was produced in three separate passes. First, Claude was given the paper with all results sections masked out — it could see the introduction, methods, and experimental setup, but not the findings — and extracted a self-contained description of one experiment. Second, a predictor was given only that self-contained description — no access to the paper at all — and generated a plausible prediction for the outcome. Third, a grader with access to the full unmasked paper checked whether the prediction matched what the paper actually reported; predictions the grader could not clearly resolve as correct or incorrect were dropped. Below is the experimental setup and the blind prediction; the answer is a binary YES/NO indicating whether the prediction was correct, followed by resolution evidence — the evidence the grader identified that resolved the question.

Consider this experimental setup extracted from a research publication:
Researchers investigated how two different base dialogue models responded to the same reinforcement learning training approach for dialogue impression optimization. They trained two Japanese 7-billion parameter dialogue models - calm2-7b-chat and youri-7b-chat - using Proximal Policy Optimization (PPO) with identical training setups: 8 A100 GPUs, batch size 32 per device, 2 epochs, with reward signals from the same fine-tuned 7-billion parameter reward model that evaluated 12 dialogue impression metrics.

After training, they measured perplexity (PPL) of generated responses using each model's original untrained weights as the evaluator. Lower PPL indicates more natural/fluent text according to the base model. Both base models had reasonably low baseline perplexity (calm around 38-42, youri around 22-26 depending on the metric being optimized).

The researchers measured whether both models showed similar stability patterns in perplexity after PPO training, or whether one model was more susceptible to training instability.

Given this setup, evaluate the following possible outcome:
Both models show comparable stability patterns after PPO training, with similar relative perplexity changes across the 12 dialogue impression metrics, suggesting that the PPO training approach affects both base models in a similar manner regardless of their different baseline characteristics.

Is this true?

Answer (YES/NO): NO